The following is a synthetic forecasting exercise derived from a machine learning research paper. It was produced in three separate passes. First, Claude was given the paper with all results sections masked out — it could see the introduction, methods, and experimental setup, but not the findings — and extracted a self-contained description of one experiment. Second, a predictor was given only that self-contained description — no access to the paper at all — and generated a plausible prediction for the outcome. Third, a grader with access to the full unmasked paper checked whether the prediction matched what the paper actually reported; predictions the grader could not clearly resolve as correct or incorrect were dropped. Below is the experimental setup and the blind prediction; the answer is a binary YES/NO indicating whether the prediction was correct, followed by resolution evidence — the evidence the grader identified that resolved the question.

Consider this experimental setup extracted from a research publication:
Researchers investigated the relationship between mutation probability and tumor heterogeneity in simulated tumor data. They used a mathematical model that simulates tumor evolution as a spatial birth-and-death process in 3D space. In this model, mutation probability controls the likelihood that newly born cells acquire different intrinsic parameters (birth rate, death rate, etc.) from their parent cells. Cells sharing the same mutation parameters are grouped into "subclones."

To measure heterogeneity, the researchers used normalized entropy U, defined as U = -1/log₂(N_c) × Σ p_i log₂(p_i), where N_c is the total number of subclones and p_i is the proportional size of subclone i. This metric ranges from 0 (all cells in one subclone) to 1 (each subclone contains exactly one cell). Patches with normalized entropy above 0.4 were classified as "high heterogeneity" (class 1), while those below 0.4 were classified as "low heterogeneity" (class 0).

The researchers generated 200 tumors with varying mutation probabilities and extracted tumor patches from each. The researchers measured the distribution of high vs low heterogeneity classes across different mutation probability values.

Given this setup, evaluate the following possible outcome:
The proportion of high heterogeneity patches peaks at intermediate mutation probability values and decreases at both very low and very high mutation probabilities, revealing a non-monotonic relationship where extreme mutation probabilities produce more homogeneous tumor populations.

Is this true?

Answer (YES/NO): NO